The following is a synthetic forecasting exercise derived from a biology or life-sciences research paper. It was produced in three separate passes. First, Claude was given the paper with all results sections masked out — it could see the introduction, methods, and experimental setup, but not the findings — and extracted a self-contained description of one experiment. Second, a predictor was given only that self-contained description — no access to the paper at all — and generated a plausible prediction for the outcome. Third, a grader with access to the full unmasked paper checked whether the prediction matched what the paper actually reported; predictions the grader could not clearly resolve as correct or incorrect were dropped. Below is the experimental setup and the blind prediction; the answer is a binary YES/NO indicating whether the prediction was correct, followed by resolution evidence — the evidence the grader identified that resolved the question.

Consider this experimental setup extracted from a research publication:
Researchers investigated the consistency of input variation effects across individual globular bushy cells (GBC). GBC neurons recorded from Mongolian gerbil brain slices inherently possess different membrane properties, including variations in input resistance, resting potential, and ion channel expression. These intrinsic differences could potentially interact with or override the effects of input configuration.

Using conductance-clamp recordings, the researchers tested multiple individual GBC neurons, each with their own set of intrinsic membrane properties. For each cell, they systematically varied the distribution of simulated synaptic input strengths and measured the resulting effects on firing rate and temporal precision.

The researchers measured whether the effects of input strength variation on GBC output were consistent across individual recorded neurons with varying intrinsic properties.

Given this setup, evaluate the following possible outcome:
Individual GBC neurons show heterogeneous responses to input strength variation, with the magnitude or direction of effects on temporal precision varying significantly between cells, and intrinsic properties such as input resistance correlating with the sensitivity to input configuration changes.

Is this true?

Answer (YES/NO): NO